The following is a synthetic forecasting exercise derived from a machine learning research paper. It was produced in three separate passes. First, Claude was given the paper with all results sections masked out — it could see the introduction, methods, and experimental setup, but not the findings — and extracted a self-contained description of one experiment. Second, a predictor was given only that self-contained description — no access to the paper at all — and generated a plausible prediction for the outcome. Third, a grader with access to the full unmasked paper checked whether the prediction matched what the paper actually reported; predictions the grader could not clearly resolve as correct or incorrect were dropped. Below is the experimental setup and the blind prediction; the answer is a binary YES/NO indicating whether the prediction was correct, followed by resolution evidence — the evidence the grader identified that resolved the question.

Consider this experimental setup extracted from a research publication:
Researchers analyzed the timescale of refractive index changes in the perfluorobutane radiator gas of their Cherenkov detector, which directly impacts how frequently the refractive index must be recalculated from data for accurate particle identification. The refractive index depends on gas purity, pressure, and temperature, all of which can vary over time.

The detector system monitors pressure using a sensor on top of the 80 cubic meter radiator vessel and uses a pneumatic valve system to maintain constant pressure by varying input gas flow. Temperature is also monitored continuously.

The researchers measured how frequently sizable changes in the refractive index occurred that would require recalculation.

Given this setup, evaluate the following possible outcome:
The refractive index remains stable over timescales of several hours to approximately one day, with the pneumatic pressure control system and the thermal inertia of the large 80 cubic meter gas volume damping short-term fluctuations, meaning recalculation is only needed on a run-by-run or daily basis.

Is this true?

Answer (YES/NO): NO